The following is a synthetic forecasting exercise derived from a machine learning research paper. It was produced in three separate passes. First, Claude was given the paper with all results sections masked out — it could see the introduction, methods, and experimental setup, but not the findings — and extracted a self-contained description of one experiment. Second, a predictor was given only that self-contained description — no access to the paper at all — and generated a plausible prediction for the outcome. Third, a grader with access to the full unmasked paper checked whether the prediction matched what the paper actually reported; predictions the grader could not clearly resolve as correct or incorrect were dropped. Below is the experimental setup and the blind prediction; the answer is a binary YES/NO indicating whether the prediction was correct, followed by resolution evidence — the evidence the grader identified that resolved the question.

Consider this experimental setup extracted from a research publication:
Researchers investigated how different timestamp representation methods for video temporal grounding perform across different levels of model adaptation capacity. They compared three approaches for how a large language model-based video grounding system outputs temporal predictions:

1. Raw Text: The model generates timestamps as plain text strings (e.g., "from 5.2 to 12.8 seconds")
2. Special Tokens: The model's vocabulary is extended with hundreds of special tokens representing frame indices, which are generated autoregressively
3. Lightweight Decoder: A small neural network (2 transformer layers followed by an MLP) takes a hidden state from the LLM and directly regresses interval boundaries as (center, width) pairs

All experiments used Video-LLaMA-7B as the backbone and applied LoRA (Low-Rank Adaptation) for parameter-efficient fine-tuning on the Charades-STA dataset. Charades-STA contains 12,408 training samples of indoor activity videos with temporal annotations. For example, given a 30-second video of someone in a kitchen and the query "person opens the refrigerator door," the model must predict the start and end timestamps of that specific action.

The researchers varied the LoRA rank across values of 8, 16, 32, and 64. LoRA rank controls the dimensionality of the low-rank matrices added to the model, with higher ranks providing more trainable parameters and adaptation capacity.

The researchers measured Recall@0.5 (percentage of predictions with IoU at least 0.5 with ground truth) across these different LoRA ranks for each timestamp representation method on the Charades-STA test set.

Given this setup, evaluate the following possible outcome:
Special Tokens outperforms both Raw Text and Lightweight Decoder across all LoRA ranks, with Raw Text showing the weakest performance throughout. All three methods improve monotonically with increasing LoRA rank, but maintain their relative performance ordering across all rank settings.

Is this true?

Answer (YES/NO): NO